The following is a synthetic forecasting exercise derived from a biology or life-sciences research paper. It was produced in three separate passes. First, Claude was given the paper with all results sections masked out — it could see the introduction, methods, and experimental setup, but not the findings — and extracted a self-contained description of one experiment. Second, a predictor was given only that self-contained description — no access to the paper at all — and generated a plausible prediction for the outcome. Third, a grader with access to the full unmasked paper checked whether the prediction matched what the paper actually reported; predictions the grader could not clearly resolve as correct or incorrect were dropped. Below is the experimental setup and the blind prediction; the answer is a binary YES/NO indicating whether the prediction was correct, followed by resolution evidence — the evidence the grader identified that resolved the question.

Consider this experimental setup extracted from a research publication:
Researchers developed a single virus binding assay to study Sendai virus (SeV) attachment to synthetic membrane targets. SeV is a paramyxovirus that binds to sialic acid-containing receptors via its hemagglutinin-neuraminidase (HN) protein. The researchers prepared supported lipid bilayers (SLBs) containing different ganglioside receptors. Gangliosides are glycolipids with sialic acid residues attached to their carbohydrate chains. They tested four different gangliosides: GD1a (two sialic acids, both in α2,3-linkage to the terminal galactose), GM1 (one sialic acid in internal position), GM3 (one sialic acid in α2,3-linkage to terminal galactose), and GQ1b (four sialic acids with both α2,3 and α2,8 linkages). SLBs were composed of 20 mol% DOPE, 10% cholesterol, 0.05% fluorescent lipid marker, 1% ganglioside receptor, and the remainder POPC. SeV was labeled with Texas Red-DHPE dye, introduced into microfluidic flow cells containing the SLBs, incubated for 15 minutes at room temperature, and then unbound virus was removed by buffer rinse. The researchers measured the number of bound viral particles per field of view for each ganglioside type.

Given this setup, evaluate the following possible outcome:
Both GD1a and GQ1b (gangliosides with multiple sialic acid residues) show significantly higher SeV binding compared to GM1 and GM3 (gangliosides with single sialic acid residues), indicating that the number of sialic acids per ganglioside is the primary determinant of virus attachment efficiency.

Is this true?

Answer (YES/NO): NO